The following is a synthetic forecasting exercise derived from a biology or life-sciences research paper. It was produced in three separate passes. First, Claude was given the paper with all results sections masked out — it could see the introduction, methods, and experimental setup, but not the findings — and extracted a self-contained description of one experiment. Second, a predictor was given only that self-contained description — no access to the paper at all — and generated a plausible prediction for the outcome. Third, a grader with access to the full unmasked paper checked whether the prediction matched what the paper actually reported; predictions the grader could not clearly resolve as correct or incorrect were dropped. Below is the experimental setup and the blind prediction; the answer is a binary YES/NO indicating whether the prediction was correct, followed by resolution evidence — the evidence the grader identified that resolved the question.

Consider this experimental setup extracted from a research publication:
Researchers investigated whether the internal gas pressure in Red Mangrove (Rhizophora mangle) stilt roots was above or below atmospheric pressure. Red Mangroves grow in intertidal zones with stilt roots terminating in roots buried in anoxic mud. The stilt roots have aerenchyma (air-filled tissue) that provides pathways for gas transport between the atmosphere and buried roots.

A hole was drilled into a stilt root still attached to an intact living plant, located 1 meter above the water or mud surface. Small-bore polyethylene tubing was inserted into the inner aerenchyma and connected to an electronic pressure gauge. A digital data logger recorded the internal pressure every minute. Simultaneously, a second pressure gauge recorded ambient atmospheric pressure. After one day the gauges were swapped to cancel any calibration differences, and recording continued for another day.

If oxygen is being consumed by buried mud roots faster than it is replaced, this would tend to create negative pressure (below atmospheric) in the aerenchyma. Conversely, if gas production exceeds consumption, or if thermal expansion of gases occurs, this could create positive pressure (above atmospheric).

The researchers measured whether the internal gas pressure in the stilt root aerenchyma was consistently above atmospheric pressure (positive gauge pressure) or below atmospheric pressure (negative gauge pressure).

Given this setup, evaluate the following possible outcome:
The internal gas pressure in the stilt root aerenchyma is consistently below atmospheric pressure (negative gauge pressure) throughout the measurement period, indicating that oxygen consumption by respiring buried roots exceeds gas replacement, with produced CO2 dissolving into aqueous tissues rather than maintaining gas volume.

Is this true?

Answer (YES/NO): NO